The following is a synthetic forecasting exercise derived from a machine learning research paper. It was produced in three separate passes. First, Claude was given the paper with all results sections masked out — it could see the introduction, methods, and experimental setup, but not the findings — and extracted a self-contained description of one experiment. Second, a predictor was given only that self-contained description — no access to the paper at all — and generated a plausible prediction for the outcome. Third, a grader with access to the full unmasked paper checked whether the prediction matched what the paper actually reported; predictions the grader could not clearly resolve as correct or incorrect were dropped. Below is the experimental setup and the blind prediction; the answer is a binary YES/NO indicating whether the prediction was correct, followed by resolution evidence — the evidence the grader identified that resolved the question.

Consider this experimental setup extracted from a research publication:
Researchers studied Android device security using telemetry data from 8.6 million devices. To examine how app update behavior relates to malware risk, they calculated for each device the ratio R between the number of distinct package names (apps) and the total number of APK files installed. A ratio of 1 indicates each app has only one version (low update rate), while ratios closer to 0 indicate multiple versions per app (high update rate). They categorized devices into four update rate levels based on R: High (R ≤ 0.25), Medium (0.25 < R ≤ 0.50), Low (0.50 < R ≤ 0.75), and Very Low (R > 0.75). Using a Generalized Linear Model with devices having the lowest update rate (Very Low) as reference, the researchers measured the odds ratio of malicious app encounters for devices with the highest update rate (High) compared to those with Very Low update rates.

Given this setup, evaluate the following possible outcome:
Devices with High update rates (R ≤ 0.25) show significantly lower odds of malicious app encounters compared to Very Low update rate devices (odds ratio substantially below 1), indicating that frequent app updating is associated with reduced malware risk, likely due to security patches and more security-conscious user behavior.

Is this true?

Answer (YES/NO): YES